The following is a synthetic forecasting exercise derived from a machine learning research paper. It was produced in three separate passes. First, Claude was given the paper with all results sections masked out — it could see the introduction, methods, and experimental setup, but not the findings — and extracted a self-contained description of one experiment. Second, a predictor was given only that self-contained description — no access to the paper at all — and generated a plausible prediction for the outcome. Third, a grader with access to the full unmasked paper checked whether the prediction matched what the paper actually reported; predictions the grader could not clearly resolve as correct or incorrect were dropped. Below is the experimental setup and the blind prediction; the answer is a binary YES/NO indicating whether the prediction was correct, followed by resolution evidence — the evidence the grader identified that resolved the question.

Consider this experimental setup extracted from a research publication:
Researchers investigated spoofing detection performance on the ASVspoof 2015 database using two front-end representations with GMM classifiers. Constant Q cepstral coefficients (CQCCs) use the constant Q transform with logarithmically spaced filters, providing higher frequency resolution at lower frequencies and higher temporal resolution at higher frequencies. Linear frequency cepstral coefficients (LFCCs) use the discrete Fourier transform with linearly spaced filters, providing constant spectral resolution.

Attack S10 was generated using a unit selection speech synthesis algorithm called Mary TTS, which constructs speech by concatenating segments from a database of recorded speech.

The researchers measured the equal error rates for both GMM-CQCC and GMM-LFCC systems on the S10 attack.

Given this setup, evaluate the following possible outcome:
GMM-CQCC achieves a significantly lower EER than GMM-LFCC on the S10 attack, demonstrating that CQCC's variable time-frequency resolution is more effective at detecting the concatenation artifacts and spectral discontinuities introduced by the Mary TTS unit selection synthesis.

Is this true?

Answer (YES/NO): YES